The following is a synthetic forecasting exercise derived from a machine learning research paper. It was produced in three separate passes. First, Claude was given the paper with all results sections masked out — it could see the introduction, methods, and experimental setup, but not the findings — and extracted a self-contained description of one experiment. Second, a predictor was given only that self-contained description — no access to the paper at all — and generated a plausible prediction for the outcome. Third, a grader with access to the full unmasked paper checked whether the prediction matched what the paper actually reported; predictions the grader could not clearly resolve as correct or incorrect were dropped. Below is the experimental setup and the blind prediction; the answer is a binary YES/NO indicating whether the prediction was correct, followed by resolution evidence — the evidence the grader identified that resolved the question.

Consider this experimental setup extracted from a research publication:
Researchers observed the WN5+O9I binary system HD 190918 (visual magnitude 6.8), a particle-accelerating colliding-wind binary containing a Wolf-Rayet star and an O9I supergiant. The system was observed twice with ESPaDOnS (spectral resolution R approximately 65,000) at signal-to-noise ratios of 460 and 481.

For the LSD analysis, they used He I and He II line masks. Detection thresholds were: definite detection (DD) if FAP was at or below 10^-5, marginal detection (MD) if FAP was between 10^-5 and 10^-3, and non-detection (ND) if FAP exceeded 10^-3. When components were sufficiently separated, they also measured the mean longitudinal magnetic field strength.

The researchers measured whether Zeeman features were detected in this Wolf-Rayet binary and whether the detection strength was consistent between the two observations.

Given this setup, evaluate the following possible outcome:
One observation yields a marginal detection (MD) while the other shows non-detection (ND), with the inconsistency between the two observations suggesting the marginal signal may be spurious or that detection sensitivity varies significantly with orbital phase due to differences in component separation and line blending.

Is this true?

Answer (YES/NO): NO